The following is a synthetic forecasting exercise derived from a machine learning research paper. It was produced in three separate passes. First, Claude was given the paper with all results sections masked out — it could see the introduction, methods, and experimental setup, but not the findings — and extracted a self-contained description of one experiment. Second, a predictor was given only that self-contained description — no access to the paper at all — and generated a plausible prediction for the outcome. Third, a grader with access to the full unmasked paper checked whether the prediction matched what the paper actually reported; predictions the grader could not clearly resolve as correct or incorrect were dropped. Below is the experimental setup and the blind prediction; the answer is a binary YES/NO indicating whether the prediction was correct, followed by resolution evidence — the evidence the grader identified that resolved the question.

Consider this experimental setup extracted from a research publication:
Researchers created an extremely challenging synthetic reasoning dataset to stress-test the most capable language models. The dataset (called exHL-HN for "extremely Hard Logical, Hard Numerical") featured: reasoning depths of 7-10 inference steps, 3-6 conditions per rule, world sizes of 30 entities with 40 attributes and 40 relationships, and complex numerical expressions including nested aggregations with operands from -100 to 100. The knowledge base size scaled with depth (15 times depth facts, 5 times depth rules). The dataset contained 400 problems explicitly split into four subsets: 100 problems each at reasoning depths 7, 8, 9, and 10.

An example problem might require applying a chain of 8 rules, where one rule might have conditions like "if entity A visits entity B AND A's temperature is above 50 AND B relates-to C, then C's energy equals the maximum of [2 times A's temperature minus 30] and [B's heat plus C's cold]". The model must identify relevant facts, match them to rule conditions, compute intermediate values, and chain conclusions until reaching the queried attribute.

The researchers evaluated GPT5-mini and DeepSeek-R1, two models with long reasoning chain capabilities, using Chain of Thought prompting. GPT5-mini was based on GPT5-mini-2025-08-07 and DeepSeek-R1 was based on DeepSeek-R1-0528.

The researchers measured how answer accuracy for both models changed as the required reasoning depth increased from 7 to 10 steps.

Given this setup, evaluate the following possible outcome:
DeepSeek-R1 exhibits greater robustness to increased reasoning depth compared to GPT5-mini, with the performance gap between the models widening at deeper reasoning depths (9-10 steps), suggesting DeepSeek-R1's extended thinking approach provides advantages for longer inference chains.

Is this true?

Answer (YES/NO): NO